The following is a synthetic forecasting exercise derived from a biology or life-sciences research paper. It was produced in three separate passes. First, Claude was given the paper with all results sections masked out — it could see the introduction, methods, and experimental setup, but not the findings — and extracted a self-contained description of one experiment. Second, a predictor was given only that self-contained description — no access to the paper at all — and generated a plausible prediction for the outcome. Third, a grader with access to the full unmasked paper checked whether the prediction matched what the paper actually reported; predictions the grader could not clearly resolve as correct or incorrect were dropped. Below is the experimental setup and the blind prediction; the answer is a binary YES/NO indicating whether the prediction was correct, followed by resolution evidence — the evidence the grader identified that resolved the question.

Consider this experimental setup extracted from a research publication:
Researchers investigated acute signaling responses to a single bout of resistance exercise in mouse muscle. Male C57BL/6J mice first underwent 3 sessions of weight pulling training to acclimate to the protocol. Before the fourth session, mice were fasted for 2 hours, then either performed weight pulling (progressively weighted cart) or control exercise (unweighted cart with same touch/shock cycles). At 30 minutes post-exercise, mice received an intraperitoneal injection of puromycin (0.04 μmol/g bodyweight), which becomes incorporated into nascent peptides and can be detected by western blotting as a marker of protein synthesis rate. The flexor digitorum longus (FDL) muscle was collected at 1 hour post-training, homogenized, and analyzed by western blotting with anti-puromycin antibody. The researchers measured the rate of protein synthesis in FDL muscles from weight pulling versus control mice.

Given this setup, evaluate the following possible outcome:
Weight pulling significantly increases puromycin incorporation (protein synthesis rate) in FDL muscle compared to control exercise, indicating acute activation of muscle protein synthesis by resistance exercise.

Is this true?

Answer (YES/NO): YES